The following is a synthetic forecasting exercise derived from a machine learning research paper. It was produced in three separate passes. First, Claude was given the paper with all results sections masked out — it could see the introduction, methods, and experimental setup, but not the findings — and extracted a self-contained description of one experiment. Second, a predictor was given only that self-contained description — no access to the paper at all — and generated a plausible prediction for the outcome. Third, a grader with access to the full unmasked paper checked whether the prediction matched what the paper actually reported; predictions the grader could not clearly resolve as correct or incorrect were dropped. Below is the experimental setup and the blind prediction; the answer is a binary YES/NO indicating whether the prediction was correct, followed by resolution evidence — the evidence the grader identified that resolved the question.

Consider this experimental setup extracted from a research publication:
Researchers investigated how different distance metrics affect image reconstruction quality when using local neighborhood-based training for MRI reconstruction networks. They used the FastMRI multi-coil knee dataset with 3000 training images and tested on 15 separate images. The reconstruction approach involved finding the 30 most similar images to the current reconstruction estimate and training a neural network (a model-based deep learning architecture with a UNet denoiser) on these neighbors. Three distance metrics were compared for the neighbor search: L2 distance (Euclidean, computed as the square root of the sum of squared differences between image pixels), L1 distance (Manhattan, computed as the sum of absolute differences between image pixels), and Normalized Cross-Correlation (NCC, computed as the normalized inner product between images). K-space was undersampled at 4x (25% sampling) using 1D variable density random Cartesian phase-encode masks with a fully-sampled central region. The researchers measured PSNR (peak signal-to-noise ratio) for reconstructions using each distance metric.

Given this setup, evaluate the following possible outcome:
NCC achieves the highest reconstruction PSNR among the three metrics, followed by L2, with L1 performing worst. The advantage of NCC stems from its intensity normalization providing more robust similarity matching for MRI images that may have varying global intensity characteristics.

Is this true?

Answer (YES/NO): NO